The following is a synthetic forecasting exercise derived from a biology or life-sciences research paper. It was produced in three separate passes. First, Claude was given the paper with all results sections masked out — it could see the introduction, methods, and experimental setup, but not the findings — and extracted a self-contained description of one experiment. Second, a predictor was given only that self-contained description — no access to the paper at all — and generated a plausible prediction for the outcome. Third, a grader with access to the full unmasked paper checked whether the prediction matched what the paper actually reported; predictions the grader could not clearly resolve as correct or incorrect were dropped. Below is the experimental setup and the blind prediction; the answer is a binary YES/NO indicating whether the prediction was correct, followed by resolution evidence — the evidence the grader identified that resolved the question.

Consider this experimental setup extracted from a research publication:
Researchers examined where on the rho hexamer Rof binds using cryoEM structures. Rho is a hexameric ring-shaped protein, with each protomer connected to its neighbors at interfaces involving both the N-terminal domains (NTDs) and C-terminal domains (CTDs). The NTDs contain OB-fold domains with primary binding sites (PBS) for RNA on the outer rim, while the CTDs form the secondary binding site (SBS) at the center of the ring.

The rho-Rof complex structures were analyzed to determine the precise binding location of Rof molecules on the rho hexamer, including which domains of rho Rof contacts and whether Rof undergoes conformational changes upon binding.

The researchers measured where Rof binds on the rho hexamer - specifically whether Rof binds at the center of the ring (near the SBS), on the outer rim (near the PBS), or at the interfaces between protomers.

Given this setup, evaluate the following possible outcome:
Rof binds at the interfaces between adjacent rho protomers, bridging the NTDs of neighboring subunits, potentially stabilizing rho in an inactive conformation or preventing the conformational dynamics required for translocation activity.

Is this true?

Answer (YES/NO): YES